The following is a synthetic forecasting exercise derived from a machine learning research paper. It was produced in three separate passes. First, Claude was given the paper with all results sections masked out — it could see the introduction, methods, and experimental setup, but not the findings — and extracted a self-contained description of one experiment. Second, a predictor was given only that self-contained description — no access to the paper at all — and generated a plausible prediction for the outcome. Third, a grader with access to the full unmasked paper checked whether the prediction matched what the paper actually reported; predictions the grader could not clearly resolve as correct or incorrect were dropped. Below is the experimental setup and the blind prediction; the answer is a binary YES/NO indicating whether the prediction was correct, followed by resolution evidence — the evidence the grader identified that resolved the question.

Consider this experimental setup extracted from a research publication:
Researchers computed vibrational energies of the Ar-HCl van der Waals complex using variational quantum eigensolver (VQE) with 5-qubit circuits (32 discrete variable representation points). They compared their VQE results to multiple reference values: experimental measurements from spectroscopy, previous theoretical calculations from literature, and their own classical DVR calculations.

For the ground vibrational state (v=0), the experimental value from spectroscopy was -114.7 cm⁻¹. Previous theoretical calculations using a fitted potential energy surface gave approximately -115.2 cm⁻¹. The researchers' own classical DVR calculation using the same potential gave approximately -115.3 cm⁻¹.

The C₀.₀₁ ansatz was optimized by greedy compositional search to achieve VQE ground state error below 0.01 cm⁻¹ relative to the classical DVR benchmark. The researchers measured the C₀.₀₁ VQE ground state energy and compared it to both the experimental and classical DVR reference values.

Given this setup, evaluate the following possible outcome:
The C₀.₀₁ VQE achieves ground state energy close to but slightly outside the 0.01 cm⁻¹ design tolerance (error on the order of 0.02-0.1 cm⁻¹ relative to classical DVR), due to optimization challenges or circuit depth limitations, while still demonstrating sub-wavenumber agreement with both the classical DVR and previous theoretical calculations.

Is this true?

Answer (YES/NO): YES